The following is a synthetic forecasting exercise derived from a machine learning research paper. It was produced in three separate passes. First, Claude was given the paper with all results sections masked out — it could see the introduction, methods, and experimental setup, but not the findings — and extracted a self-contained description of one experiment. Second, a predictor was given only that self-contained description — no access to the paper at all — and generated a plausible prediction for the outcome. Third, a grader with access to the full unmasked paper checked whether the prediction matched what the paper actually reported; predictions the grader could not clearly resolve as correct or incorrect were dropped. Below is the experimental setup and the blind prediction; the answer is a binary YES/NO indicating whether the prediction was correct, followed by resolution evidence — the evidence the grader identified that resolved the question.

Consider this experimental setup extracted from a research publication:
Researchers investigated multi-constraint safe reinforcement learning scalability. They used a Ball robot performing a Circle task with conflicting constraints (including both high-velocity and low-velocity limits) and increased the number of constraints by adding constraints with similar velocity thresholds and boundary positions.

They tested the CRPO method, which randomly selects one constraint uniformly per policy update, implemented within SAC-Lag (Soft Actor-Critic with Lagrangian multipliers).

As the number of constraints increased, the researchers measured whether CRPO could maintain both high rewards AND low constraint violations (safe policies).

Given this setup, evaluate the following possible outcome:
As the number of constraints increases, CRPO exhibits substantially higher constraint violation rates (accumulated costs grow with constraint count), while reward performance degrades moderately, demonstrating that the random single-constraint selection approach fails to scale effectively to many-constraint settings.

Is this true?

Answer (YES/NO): NO